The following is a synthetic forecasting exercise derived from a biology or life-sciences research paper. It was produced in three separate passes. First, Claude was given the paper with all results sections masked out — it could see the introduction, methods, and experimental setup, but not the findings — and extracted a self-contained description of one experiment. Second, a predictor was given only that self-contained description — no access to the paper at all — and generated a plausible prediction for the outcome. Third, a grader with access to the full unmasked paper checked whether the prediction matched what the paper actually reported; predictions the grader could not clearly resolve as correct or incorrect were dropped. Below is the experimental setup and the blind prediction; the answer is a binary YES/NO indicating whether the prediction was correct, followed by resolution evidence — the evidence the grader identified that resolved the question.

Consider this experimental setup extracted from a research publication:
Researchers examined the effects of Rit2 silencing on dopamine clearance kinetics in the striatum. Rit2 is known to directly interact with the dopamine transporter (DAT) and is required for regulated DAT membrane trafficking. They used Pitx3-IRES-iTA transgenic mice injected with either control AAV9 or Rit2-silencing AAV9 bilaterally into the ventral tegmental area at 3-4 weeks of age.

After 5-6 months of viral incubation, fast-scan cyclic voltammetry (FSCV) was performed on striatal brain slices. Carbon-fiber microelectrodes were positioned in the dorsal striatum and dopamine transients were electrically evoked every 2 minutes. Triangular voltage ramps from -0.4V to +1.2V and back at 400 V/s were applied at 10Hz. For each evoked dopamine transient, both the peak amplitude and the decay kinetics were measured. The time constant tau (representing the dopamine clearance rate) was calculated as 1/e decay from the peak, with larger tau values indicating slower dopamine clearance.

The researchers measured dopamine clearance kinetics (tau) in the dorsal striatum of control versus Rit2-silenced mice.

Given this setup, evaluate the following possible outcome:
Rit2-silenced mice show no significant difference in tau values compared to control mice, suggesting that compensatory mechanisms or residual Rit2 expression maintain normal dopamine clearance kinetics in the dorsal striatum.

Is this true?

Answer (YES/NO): YES